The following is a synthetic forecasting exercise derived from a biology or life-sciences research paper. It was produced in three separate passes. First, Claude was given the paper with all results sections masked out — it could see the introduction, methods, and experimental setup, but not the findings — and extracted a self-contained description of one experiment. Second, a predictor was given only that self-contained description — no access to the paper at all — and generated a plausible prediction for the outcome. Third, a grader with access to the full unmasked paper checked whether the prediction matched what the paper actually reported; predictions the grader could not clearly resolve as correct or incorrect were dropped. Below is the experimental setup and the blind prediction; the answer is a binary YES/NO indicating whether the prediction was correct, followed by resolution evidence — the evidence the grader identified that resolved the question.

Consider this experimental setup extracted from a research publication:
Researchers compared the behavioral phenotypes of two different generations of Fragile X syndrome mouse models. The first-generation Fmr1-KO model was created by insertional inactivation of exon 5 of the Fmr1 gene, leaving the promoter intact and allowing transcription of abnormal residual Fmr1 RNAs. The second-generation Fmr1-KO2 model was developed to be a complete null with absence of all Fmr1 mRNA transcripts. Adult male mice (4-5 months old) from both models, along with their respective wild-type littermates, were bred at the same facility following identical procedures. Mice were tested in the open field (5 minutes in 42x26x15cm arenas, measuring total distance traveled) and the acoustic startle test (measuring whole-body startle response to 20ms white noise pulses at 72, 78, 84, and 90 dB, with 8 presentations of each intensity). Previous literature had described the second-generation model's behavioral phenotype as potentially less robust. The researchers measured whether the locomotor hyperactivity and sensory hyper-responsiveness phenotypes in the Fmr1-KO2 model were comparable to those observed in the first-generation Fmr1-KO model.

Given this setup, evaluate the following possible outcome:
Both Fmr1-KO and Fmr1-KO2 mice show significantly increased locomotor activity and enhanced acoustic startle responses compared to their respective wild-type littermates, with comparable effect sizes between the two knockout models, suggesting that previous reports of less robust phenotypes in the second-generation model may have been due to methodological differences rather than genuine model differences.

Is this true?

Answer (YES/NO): NO